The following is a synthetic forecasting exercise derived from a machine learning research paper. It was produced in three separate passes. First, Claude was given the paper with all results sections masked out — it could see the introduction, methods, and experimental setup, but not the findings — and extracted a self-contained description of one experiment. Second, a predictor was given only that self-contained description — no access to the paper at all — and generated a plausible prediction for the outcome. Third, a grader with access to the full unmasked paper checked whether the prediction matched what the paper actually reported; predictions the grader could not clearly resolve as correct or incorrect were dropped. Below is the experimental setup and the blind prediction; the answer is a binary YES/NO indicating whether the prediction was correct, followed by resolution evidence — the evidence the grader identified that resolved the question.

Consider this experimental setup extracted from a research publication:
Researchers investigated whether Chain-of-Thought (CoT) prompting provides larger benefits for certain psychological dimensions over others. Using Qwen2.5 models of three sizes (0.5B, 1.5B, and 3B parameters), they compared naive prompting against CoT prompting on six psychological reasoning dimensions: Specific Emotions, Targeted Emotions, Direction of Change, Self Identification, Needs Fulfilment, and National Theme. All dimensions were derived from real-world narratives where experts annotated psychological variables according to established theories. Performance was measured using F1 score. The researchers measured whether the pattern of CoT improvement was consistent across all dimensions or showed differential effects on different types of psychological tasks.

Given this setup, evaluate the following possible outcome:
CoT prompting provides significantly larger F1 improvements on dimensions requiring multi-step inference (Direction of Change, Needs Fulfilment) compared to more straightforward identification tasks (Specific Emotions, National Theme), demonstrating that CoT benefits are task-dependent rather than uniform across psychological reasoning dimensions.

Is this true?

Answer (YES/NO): NO